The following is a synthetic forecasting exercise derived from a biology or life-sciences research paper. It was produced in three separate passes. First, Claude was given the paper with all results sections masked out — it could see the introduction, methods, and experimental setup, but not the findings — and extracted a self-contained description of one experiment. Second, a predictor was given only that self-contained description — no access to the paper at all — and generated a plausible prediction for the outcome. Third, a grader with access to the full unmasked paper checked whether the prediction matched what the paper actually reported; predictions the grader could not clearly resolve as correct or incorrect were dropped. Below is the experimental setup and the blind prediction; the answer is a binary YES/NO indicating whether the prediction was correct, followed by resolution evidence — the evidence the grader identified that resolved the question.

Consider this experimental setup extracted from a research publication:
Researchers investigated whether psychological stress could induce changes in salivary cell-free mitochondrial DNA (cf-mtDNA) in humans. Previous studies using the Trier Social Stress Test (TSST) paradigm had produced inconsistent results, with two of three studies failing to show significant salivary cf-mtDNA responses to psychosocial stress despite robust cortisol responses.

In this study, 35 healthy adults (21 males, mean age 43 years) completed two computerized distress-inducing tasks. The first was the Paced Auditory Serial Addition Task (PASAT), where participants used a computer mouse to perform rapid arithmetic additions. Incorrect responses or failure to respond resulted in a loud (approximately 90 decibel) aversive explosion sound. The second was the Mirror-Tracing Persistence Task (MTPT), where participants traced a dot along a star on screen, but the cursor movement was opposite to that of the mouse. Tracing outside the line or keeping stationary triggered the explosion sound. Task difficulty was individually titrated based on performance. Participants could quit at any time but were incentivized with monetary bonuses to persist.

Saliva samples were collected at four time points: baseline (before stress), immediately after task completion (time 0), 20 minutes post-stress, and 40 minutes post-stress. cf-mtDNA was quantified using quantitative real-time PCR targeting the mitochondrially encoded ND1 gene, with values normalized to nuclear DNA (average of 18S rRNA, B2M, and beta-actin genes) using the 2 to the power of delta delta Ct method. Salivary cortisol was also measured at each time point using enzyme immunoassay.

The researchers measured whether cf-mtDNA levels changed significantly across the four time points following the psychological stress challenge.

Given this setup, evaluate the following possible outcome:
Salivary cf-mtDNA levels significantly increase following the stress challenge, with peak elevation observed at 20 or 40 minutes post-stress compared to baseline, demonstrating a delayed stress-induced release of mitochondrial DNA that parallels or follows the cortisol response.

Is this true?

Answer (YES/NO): NO